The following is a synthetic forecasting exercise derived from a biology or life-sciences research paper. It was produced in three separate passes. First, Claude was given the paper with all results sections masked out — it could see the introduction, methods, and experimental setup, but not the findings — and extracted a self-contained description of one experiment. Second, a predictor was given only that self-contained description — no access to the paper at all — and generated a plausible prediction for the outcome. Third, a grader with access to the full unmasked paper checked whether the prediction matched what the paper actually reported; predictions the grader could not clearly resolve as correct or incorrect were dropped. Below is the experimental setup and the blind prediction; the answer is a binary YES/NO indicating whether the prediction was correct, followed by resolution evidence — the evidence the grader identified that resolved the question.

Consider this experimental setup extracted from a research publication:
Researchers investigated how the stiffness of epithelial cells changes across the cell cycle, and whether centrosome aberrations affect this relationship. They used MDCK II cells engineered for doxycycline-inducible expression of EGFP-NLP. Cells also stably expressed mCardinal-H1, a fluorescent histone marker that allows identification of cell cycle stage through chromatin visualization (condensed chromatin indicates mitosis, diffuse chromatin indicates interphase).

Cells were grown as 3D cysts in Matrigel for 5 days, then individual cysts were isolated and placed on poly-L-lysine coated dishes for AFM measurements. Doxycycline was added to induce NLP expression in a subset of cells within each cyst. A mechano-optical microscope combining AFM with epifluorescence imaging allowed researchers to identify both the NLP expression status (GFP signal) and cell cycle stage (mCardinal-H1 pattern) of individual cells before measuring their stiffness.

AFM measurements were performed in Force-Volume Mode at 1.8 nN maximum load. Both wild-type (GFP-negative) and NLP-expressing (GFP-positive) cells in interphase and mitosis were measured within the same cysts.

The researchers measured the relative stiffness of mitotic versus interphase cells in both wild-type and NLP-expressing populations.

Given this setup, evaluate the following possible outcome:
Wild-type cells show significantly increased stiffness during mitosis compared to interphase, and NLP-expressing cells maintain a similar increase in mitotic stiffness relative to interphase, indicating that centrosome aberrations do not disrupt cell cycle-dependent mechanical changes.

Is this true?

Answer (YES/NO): NO